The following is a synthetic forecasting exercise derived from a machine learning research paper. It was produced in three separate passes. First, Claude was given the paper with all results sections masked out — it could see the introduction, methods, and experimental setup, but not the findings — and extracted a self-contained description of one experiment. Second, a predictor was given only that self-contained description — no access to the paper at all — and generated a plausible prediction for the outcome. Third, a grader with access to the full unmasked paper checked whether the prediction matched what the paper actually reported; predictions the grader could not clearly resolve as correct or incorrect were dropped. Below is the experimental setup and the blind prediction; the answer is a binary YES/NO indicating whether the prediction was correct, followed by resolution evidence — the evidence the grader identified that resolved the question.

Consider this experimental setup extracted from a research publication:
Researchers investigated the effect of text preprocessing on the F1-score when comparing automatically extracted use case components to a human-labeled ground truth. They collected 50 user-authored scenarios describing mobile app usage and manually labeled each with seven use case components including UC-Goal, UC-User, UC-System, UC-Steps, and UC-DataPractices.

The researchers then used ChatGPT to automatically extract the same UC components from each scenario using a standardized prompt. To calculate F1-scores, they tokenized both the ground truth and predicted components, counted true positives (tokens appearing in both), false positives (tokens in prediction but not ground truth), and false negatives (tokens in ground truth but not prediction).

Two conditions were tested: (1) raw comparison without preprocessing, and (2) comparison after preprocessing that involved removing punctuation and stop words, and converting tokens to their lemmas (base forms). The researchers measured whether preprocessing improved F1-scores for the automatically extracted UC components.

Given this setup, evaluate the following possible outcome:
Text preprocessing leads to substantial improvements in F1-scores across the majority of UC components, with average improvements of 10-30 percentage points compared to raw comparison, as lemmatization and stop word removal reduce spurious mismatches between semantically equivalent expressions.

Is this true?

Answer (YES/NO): NO